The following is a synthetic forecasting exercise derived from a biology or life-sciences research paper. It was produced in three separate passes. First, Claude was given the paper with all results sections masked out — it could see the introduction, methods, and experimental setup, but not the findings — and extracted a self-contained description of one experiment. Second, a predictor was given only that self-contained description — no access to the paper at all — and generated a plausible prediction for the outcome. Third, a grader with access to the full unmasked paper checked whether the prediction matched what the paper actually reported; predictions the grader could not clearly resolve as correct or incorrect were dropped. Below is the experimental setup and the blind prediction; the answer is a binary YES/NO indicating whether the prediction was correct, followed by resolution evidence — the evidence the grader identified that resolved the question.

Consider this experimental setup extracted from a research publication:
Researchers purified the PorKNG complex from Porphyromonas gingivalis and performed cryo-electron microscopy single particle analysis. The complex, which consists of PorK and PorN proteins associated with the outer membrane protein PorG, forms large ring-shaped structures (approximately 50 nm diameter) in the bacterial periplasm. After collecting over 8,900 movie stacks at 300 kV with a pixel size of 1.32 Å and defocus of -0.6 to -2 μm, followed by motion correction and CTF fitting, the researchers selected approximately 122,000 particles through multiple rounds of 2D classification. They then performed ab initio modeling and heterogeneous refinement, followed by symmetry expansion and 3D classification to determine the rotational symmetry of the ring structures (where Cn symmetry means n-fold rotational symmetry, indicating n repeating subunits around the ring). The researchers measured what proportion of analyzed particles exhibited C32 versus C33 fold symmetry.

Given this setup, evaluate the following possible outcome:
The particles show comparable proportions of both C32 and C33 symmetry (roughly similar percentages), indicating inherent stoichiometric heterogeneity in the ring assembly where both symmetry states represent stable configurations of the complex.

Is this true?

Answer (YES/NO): YES